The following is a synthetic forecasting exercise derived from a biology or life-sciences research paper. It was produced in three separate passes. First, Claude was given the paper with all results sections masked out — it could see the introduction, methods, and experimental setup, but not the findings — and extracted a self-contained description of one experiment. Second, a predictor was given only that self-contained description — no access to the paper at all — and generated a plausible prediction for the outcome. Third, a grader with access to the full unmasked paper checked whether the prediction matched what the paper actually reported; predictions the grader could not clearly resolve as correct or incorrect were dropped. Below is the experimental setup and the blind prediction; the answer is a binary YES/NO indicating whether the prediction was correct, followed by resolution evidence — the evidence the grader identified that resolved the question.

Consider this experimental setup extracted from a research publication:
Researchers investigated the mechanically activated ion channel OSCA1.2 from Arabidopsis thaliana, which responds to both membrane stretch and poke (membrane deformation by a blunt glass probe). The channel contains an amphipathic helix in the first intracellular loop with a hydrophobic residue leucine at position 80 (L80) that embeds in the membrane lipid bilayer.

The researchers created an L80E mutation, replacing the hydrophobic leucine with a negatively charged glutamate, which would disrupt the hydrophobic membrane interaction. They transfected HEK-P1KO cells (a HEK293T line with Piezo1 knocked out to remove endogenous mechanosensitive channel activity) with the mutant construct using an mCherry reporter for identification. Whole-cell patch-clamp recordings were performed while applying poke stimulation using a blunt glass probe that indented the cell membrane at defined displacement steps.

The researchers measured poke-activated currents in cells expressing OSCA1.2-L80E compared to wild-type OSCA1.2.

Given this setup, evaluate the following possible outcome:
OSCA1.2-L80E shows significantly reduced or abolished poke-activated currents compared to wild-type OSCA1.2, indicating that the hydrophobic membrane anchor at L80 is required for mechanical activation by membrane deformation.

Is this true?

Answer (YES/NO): YES